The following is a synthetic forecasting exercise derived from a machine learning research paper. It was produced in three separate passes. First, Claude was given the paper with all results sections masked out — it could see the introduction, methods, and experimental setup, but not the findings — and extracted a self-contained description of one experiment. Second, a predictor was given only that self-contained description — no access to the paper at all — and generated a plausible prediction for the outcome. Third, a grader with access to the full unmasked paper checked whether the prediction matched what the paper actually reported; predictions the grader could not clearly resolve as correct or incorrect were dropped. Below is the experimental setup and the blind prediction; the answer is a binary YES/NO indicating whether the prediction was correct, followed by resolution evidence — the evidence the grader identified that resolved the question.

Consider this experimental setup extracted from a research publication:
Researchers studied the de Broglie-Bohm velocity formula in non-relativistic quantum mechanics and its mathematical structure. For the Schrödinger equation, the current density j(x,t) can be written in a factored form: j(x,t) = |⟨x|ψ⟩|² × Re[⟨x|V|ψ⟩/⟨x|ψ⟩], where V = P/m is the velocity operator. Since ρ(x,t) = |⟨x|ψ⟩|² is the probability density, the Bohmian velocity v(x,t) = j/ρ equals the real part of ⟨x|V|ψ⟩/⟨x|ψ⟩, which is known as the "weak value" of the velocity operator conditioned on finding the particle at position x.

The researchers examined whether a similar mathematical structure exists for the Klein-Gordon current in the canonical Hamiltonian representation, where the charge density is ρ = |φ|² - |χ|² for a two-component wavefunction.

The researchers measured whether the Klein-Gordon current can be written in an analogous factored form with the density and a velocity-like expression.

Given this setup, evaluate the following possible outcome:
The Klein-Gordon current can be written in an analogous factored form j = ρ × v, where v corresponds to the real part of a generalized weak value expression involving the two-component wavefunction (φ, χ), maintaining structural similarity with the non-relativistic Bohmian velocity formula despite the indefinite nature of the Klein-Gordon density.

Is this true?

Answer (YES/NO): NO